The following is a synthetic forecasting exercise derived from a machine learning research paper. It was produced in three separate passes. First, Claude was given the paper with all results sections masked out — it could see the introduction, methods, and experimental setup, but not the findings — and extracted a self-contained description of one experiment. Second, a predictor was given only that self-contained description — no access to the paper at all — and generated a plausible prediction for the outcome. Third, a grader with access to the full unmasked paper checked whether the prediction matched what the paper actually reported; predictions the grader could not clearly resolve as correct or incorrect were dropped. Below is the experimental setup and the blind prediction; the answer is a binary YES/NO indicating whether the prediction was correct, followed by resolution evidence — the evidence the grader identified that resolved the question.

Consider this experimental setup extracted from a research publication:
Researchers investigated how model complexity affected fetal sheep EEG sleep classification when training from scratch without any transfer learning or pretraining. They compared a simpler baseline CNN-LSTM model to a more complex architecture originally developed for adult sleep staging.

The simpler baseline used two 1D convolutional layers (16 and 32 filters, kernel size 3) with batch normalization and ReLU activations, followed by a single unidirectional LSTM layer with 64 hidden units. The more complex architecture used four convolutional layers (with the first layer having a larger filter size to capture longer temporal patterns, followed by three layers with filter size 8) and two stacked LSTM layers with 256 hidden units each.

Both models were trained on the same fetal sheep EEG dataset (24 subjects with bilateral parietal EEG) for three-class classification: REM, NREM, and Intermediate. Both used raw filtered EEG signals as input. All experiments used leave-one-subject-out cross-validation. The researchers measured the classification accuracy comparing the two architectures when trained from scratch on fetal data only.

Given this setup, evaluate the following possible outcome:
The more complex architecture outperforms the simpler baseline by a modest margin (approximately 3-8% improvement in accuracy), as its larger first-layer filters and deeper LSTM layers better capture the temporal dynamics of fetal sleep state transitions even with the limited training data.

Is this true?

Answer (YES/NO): YES